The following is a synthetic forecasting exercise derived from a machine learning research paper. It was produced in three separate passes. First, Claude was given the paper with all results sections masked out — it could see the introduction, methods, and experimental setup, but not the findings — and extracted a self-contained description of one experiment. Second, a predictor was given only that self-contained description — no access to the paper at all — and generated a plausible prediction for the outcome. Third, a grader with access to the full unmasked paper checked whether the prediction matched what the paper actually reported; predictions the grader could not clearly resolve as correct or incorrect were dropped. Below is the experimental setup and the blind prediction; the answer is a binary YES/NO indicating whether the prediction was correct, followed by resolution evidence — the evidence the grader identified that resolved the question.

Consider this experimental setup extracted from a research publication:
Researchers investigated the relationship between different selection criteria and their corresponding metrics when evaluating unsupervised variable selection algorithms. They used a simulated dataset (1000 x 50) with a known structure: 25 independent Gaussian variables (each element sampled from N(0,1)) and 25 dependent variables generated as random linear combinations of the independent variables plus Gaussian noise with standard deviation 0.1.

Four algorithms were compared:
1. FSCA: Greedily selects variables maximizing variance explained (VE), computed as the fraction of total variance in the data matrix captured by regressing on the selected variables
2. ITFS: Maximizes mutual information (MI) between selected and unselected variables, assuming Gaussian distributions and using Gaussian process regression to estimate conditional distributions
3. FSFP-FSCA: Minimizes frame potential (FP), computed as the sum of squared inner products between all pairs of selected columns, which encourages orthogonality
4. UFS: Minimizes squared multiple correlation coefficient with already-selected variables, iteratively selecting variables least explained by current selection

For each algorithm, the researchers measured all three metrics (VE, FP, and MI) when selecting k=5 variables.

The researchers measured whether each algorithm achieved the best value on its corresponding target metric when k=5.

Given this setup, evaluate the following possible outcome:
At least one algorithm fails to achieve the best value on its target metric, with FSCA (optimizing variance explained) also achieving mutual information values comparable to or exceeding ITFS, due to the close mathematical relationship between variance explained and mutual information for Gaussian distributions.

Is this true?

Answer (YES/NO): NO